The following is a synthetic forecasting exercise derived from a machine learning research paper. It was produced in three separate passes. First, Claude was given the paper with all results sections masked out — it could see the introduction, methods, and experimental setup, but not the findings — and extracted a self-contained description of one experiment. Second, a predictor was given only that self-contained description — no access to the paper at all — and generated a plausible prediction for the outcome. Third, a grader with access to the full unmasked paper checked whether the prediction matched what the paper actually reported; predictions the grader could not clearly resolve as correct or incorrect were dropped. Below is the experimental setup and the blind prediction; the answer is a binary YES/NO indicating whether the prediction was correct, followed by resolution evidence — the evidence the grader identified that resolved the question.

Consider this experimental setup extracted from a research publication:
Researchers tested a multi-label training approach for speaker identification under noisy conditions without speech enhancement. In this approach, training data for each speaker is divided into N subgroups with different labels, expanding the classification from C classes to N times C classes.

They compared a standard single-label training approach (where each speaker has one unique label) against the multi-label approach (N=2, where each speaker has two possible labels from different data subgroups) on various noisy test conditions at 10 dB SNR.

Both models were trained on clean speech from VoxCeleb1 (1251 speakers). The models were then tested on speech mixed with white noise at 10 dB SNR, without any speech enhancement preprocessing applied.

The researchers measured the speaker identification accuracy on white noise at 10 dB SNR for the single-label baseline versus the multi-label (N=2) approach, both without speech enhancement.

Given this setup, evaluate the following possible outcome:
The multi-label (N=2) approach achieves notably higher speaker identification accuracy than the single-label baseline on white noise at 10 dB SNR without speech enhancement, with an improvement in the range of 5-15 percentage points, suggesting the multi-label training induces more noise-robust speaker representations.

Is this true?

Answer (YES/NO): NO